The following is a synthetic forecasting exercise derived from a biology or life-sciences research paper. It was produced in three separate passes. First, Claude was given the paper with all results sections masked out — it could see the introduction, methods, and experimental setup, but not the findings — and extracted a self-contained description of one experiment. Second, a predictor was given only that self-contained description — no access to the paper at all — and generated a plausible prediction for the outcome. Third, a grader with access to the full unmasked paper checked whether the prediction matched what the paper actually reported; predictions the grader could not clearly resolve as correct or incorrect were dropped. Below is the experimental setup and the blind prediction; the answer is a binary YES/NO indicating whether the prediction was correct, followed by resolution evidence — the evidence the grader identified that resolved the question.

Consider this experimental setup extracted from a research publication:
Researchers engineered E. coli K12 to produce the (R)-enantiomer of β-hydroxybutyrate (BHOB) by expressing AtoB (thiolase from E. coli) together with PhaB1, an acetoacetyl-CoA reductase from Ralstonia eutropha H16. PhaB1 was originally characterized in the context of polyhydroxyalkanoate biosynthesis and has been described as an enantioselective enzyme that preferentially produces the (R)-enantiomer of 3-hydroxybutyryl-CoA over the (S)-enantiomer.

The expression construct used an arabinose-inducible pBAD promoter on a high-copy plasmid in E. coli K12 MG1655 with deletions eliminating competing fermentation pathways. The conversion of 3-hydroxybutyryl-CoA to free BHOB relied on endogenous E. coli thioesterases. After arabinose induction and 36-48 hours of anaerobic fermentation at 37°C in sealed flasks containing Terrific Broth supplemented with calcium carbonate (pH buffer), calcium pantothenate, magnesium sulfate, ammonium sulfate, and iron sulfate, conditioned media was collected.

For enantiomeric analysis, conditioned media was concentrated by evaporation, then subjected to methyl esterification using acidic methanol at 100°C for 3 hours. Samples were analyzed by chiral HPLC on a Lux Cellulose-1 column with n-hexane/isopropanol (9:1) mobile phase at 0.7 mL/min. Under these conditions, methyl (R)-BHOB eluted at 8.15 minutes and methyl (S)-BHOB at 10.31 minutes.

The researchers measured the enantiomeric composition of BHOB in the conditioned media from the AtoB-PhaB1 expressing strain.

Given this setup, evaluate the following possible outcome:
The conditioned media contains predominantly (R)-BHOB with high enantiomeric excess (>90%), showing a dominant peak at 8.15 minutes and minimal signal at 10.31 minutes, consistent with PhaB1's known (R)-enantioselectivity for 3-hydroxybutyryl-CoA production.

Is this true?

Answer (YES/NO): NO